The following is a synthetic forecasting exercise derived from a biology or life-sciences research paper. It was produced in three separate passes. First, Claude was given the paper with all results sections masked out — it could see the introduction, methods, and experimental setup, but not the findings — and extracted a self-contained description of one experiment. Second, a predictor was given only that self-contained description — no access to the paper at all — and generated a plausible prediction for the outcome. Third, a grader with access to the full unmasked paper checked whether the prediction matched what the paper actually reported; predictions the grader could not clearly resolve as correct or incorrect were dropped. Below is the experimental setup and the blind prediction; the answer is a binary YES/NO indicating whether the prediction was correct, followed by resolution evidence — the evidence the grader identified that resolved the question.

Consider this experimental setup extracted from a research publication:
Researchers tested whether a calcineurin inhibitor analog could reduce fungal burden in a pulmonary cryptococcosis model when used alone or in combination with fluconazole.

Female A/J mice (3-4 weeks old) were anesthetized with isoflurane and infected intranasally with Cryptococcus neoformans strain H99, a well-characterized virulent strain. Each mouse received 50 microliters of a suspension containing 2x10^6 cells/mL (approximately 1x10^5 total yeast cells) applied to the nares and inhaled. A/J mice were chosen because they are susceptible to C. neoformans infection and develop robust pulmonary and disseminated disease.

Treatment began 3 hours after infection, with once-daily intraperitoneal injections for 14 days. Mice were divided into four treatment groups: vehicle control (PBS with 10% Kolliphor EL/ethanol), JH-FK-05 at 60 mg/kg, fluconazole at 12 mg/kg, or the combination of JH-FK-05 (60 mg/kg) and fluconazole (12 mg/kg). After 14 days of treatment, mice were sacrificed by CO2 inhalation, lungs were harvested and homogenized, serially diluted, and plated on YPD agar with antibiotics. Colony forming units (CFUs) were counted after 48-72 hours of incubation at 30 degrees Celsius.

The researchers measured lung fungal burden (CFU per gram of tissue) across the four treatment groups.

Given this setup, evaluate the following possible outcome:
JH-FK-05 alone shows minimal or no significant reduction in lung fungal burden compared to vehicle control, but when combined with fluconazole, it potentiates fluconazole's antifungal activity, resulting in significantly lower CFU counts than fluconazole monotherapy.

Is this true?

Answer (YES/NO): NO